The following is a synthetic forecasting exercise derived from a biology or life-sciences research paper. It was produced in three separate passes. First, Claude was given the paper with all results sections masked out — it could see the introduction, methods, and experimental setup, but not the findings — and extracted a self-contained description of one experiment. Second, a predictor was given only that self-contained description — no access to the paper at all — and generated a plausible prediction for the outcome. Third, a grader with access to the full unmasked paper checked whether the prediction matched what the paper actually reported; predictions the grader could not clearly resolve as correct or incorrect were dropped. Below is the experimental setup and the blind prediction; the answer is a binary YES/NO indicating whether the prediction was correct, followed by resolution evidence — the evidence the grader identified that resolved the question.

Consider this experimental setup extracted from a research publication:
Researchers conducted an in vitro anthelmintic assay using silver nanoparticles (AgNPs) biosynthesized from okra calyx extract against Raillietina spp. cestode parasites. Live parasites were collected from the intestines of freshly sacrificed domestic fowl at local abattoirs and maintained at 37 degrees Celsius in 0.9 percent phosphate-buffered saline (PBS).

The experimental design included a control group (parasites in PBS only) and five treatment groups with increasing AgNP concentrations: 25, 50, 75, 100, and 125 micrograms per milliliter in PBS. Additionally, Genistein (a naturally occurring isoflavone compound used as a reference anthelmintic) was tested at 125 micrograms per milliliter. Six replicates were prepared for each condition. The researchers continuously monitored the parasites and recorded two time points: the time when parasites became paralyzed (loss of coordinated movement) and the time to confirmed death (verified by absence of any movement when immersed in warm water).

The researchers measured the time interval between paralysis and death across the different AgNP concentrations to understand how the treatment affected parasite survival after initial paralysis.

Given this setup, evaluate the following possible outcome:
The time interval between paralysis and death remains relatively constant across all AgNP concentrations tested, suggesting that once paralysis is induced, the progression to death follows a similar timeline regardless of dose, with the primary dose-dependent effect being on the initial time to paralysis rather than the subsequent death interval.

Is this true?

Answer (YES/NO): NO